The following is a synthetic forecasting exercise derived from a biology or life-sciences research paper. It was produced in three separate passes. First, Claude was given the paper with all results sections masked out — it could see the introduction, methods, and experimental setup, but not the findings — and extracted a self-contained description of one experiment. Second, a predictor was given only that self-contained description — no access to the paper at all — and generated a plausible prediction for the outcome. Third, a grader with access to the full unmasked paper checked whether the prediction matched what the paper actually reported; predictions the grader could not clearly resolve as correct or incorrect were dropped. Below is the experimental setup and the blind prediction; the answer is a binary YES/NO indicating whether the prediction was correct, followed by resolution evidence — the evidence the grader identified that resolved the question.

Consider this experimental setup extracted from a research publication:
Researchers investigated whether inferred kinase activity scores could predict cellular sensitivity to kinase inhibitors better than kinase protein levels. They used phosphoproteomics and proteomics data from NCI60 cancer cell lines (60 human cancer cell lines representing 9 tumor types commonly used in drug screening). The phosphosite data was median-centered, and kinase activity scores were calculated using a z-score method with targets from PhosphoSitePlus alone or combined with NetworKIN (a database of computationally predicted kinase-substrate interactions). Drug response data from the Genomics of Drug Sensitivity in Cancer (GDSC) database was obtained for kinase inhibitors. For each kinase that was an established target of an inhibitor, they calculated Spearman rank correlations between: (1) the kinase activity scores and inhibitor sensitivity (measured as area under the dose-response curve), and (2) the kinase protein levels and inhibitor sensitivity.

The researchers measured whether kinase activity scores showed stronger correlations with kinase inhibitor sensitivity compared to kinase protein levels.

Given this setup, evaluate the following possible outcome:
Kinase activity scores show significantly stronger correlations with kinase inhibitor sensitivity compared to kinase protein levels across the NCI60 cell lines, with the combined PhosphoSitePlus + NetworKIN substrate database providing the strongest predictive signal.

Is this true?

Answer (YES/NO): YES